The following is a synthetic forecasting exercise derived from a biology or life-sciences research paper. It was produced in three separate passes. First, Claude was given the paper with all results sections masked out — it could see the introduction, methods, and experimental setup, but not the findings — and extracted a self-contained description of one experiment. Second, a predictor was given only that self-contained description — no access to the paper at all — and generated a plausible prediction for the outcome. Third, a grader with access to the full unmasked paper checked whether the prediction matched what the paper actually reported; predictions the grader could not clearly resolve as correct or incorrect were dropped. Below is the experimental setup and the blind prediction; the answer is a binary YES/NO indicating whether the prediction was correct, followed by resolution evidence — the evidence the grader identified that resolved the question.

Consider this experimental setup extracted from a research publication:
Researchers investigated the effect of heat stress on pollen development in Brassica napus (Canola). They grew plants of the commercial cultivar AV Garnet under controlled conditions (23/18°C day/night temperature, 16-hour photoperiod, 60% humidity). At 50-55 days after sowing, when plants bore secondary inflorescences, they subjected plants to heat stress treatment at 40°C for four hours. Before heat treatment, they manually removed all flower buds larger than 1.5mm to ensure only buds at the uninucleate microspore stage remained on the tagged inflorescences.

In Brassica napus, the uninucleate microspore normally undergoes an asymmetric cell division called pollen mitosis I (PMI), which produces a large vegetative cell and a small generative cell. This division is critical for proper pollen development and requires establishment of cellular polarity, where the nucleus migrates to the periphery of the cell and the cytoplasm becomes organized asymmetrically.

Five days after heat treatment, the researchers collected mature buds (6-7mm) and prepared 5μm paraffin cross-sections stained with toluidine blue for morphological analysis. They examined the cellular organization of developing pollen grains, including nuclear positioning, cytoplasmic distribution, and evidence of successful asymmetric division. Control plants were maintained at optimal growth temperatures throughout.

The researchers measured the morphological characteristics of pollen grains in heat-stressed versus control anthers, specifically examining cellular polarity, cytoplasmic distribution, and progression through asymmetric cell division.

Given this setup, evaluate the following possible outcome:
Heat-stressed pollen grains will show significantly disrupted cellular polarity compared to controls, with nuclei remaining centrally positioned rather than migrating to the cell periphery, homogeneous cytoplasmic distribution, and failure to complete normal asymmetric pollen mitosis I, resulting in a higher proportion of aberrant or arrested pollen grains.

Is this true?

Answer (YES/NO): YES